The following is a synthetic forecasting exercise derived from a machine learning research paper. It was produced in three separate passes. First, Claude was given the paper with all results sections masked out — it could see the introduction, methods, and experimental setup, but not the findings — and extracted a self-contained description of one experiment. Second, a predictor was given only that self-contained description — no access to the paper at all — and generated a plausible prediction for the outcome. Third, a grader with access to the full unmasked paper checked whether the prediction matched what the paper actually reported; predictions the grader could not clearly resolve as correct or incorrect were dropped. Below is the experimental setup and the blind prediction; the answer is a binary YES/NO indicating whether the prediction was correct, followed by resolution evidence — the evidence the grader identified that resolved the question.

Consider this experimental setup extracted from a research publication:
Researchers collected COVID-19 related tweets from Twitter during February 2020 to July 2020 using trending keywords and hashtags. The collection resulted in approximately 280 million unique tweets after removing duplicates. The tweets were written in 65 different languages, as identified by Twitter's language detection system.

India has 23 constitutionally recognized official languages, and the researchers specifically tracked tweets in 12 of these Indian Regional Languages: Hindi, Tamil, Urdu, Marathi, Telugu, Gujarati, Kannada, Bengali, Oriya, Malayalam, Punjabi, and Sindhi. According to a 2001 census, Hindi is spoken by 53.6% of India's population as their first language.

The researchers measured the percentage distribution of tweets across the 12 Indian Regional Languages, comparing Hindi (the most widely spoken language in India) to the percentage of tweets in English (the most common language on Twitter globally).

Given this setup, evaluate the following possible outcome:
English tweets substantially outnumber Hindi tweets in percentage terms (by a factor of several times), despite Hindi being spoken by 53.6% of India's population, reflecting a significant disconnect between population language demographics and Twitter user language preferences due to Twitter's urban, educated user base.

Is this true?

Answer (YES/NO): YES